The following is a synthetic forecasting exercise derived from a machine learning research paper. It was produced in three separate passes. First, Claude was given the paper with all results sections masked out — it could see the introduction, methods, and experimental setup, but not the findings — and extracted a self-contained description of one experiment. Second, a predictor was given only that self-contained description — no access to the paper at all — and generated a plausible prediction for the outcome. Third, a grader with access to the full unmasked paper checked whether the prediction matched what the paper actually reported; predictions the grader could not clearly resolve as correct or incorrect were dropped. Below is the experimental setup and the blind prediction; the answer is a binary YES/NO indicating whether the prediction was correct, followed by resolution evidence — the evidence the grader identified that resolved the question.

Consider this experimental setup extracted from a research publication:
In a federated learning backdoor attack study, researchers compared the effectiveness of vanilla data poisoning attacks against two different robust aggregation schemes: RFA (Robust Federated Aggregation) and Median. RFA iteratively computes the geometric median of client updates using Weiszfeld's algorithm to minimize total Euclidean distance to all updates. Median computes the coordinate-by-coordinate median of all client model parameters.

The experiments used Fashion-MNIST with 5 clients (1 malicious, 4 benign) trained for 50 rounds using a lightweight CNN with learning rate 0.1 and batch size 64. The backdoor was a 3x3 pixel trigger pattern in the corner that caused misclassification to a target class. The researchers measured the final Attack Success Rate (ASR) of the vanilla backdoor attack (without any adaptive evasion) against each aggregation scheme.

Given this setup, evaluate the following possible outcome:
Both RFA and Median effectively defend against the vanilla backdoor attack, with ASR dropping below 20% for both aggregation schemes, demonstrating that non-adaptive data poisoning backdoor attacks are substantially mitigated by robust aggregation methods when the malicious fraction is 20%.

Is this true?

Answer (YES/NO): NO